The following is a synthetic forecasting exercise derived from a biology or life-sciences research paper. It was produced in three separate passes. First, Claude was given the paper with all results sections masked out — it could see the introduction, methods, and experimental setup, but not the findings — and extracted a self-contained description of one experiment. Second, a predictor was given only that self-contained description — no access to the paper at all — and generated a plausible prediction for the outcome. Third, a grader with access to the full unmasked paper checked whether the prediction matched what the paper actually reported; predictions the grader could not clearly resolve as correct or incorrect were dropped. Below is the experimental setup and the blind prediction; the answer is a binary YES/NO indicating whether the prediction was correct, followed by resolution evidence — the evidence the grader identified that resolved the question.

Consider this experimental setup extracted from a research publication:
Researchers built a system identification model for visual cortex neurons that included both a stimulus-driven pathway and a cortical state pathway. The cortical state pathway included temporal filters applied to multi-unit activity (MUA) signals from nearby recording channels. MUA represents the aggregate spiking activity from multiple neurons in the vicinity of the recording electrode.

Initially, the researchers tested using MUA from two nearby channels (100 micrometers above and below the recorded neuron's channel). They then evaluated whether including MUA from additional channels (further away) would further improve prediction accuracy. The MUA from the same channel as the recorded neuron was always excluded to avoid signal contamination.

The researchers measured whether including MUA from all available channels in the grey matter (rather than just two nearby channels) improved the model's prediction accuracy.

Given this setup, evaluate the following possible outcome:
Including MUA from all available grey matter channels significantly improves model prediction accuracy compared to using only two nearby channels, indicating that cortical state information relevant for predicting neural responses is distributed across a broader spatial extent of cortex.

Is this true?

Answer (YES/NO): NO